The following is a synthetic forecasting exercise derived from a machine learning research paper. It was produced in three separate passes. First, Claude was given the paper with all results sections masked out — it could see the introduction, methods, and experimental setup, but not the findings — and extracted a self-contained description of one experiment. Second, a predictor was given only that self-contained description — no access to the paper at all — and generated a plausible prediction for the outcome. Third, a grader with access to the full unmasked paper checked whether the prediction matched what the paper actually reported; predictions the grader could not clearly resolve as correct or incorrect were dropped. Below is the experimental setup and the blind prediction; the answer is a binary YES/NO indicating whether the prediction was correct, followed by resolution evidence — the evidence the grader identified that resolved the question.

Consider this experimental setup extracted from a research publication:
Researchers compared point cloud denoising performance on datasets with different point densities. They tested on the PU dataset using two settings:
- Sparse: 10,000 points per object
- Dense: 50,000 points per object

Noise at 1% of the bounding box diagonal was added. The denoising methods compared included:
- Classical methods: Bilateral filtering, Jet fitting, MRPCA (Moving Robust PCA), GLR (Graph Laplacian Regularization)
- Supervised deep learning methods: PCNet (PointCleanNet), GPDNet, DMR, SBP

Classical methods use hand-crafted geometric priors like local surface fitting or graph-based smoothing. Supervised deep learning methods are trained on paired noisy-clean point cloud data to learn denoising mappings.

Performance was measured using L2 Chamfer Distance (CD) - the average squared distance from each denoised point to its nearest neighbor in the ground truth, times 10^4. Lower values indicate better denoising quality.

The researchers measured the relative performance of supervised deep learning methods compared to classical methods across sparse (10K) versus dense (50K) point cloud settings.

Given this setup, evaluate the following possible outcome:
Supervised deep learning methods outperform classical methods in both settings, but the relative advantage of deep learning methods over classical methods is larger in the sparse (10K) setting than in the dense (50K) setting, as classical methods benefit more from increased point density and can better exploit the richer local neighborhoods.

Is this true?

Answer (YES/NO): NO